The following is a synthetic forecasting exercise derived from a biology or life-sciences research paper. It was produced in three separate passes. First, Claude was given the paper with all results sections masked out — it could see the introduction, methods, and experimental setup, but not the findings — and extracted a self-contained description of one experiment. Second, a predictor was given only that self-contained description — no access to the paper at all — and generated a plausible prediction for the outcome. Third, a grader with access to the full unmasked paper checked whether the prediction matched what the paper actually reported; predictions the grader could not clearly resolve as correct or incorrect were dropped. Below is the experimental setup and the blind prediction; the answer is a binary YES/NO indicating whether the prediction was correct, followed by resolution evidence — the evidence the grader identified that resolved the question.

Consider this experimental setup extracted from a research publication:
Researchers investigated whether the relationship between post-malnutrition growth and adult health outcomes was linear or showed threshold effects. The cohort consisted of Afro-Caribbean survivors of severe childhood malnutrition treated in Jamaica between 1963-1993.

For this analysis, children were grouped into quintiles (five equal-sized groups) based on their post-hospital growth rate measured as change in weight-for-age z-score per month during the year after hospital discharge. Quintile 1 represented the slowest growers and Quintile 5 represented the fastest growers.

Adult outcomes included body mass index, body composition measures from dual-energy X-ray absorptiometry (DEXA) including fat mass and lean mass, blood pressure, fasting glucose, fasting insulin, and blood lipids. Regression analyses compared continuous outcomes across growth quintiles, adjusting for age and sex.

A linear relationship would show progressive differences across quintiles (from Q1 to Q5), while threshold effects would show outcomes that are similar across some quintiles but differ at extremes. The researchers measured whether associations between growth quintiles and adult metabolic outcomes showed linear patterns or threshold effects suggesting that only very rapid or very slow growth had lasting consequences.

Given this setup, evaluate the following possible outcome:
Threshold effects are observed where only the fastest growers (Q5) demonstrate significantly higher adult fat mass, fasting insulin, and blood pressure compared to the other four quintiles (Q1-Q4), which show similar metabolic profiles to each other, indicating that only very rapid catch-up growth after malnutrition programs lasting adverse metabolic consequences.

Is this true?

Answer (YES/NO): NO